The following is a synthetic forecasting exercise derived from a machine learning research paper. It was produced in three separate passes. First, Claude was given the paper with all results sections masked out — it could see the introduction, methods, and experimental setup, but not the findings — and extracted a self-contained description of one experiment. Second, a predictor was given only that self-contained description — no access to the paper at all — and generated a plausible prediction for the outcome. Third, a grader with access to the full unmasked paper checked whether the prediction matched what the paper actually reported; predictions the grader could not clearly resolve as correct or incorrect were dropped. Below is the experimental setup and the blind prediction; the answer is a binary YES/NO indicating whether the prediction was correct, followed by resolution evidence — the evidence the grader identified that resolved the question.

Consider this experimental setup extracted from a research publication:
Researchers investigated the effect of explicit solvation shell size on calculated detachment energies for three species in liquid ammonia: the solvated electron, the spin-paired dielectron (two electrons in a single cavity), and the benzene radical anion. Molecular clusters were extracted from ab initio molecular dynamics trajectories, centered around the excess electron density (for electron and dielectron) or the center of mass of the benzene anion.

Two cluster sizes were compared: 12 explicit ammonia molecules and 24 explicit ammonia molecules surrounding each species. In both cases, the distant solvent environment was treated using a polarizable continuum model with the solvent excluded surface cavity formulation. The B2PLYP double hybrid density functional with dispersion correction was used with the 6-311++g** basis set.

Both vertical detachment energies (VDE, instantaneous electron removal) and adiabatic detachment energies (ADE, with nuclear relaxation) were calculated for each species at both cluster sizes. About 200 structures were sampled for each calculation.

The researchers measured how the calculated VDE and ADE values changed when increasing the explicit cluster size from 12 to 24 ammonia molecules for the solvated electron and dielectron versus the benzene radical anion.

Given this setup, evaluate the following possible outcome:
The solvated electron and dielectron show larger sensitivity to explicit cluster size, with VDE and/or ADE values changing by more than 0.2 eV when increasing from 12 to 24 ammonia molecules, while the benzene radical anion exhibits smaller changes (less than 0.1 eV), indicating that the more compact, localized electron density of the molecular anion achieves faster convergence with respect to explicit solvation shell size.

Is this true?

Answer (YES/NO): YES